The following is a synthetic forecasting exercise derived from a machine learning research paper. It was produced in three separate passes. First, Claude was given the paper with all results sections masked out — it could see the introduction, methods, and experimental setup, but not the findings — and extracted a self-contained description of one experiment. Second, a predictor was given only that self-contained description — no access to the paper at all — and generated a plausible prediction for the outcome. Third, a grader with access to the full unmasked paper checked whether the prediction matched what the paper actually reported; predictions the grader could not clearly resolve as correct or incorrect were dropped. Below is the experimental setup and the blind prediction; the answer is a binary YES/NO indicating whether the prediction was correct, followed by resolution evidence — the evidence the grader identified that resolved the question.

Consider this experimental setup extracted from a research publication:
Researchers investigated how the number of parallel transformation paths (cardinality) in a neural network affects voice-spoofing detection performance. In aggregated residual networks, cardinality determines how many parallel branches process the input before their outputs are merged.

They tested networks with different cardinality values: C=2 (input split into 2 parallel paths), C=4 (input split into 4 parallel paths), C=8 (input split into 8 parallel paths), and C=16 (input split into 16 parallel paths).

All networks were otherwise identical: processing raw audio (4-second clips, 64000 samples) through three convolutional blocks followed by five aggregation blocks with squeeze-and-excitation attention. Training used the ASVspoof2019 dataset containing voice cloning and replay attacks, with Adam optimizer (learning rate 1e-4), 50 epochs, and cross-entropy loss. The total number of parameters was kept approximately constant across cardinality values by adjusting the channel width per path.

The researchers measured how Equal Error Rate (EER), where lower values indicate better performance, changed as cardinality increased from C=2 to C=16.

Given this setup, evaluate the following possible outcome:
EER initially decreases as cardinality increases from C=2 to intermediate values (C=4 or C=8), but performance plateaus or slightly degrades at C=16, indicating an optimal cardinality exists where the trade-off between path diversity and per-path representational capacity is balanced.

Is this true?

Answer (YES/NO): YES